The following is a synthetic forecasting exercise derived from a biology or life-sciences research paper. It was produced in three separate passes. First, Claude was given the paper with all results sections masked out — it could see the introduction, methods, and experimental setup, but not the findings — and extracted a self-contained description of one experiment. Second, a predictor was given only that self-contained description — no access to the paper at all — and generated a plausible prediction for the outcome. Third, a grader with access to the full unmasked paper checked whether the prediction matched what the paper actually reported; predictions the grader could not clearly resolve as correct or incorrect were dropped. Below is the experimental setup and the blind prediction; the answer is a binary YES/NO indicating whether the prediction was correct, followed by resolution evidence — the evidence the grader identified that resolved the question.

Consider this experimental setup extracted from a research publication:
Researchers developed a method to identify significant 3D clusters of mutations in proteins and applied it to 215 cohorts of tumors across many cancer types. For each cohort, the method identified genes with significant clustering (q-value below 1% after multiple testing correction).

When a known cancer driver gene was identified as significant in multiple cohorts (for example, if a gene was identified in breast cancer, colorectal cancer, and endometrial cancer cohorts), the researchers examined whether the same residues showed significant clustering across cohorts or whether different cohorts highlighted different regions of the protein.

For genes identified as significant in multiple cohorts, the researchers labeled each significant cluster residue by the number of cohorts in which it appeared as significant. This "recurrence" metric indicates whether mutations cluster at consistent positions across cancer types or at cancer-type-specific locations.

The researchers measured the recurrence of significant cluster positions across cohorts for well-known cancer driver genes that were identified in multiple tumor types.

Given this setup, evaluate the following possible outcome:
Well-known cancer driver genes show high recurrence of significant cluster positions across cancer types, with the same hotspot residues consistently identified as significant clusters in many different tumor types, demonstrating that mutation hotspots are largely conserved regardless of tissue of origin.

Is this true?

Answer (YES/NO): NO